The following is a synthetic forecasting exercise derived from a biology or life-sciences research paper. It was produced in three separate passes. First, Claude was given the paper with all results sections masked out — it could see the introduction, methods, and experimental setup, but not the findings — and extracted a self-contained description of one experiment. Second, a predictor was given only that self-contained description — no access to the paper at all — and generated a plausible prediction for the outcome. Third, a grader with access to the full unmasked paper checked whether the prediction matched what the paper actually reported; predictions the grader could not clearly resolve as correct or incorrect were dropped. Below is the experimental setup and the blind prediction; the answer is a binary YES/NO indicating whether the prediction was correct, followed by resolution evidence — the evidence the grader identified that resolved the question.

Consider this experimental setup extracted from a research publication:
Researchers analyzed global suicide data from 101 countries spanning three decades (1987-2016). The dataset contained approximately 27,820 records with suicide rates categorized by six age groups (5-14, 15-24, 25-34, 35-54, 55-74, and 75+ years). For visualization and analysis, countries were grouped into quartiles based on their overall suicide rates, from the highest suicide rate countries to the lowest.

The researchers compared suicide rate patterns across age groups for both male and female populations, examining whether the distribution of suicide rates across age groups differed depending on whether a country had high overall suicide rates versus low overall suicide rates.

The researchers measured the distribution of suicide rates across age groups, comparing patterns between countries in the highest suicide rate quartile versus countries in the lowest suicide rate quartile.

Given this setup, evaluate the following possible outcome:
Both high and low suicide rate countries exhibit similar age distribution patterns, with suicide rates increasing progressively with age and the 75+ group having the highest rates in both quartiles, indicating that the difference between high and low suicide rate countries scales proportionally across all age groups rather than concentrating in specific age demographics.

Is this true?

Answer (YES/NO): NO